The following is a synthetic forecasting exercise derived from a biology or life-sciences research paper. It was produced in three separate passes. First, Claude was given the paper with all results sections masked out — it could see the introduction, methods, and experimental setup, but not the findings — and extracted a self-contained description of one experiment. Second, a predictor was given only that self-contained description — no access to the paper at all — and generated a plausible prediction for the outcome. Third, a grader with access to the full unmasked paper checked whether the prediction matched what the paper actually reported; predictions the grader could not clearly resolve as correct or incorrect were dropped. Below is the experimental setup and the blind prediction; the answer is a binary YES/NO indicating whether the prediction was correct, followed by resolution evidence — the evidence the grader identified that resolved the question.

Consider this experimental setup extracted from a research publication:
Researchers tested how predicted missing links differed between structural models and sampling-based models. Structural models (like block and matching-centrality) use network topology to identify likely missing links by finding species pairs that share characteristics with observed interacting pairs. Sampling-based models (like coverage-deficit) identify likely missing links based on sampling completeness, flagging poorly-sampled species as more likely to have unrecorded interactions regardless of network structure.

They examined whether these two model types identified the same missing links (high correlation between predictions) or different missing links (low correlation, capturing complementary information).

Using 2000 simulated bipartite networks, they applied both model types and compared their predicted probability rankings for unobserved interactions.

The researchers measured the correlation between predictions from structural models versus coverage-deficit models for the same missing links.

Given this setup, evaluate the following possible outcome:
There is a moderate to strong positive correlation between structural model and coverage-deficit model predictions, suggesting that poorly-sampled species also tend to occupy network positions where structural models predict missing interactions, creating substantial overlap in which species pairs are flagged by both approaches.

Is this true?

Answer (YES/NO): NO